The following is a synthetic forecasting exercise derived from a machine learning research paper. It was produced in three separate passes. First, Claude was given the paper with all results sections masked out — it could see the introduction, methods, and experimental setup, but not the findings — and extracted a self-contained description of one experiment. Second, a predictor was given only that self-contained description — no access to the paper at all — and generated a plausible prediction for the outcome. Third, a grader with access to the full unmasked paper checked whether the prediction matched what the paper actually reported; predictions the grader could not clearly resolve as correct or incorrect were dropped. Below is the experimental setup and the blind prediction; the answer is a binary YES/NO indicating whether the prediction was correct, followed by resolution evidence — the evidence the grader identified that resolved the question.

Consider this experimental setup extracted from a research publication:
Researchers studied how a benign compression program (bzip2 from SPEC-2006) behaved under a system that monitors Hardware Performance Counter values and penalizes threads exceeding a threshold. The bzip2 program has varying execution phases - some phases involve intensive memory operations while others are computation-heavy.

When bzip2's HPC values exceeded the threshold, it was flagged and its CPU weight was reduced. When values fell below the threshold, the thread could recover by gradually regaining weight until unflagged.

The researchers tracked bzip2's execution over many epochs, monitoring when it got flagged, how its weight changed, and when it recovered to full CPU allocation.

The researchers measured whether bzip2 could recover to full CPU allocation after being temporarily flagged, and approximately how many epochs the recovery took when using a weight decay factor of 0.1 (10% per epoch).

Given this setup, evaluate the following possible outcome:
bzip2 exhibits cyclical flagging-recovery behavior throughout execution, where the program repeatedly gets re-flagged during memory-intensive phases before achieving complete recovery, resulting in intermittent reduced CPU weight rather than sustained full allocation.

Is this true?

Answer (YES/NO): NO